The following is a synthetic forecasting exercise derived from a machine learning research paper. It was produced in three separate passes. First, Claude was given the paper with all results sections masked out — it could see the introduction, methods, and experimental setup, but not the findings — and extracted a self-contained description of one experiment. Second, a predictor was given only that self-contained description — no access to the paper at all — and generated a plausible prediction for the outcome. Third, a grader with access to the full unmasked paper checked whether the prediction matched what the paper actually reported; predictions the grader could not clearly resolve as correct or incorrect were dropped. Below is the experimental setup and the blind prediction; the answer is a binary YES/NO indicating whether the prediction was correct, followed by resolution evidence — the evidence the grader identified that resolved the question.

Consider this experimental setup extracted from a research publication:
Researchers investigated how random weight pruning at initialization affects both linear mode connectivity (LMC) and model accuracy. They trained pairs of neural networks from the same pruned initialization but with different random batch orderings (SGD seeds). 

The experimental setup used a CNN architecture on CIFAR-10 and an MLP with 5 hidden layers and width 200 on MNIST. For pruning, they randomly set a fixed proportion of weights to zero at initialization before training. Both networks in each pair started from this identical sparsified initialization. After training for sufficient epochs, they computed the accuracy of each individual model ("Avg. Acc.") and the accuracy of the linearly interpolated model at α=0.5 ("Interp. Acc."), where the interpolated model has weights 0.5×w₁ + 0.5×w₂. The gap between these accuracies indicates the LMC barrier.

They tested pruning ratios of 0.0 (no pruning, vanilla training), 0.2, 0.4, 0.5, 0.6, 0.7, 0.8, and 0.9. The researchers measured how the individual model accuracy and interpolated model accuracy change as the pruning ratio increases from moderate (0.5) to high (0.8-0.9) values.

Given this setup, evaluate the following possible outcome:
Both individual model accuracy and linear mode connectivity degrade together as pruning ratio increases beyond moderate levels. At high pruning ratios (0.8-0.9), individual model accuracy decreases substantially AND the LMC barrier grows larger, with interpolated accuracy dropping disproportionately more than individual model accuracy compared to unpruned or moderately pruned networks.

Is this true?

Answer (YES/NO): NO